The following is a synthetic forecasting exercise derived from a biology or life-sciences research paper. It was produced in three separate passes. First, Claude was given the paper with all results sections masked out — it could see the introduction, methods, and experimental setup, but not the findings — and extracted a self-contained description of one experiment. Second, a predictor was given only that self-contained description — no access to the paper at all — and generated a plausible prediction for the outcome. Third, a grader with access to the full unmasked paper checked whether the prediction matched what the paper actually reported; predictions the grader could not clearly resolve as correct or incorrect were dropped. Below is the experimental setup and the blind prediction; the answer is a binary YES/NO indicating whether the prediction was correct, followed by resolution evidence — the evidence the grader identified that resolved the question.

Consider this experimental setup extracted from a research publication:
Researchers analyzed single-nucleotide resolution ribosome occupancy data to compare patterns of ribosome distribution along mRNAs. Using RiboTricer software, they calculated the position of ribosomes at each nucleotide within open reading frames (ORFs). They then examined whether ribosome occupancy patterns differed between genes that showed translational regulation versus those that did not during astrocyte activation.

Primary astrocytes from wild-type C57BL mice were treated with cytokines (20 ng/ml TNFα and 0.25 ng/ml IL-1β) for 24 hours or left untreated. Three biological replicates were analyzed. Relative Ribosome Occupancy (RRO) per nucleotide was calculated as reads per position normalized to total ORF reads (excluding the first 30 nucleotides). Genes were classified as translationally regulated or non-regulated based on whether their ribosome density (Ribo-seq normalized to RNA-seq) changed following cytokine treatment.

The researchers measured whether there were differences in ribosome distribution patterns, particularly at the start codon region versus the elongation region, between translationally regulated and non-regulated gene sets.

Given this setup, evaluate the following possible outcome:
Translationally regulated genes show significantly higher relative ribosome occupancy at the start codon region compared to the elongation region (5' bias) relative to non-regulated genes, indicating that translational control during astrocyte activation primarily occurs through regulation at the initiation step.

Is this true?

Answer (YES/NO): YES